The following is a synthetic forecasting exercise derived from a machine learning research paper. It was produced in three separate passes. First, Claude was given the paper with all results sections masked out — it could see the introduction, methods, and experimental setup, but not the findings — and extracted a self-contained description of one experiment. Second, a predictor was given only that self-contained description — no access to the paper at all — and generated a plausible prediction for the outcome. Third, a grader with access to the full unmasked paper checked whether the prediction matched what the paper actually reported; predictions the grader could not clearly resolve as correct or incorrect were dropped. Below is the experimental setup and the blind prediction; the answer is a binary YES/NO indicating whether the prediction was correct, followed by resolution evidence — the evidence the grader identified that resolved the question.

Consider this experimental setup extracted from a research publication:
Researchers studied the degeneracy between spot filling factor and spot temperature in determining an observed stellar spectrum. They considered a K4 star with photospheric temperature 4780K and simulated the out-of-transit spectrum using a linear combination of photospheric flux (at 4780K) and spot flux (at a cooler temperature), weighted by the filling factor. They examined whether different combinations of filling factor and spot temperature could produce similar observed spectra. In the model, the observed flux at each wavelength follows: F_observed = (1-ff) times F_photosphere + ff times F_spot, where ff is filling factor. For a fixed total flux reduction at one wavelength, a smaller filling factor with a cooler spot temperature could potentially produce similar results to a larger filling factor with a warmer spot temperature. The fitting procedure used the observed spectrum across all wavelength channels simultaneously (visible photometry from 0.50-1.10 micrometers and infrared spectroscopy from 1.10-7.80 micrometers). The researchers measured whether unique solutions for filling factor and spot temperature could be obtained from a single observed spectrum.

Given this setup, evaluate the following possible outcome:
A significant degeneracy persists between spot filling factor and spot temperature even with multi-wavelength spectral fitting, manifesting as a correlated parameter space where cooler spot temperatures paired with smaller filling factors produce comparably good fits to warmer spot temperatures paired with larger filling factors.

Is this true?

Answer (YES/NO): YES